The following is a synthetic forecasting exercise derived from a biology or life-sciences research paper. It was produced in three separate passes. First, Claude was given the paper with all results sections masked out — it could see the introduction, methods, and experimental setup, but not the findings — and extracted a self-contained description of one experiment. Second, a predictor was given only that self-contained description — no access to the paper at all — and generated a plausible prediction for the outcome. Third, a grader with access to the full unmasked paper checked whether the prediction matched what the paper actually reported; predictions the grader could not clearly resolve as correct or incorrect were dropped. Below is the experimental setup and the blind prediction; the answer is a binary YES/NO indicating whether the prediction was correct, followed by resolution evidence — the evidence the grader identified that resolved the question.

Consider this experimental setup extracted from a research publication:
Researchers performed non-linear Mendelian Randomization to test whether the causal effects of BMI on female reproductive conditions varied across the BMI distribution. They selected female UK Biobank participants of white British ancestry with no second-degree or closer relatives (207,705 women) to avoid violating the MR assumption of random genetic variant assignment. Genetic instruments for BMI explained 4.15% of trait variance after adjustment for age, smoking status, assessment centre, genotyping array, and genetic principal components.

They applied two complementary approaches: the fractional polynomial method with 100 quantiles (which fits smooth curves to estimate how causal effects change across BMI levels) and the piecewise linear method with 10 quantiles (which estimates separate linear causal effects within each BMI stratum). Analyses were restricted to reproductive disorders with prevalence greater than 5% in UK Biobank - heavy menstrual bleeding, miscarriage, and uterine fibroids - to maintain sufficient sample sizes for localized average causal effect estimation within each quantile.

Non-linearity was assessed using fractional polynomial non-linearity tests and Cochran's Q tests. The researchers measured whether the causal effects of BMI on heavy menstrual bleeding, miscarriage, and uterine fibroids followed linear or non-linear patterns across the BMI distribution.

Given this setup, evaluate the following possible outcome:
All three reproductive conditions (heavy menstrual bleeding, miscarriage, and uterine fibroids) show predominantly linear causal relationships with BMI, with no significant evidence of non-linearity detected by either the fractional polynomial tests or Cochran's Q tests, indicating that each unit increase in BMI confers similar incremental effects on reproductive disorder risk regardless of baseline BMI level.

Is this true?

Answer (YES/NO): YES